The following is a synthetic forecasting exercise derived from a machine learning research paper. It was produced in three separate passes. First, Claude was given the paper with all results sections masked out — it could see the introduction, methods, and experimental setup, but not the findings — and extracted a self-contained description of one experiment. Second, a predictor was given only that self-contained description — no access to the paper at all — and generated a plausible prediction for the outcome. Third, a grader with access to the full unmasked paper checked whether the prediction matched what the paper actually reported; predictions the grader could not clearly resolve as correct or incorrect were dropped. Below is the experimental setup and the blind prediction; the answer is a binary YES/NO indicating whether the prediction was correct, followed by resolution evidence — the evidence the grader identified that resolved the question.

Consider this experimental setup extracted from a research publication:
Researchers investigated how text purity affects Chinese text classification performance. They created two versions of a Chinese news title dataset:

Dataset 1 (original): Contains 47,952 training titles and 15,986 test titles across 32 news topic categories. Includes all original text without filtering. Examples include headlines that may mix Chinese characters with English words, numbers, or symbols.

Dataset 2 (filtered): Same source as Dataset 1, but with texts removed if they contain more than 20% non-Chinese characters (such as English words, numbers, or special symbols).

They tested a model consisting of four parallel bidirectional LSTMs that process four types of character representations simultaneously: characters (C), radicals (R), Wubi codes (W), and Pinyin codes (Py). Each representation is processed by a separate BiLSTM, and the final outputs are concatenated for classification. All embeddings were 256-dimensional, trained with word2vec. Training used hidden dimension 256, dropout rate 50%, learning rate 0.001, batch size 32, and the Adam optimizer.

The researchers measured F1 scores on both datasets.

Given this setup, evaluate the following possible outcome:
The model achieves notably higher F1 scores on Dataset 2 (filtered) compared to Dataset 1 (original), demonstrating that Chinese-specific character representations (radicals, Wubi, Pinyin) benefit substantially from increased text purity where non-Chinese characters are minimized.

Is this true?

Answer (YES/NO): NO